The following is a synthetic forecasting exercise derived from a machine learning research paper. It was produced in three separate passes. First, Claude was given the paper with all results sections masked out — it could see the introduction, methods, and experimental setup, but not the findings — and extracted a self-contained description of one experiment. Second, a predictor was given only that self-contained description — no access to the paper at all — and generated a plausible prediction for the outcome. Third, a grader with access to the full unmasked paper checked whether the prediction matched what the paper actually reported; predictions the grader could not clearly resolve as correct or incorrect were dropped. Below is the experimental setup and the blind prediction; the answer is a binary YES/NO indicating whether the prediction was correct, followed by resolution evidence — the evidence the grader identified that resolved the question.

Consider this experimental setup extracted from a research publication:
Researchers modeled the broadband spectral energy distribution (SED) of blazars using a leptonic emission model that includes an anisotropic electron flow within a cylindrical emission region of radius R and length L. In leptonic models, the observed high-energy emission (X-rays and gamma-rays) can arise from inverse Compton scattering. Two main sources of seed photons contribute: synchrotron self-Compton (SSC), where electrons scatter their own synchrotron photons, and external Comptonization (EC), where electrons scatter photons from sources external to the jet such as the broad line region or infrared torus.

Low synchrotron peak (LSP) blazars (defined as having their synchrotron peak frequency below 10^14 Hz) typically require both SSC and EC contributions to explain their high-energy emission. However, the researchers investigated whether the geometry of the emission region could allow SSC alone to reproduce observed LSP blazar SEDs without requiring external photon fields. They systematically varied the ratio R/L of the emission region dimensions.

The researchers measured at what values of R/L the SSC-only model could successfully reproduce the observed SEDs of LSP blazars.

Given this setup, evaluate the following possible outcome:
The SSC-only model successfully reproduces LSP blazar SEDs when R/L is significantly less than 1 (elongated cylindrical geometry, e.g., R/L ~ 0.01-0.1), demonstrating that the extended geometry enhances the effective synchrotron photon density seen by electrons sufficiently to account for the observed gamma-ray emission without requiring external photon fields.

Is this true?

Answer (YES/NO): NO